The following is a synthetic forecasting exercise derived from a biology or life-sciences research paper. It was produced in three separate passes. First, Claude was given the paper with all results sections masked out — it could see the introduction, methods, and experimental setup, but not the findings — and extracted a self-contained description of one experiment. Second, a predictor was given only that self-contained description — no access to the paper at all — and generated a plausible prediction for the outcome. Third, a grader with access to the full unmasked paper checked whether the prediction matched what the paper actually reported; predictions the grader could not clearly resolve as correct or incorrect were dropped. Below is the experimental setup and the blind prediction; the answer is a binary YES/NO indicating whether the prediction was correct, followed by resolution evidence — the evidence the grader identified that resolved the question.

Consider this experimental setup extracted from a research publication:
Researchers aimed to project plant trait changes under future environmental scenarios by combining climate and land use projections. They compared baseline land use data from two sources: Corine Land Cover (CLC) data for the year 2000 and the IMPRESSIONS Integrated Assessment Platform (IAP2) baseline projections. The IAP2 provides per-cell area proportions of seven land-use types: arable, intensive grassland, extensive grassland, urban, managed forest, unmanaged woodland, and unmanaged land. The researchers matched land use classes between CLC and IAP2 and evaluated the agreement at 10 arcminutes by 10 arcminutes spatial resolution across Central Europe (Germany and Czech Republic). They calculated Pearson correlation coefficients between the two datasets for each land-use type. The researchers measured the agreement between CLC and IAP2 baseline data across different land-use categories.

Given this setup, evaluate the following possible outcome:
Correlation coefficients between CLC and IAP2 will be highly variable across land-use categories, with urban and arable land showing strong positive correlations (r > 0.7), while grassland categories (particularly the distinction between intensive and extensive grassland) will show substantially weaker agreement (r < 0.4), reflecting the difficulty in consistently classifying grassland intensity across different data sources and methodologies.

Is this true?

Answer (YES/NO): NO